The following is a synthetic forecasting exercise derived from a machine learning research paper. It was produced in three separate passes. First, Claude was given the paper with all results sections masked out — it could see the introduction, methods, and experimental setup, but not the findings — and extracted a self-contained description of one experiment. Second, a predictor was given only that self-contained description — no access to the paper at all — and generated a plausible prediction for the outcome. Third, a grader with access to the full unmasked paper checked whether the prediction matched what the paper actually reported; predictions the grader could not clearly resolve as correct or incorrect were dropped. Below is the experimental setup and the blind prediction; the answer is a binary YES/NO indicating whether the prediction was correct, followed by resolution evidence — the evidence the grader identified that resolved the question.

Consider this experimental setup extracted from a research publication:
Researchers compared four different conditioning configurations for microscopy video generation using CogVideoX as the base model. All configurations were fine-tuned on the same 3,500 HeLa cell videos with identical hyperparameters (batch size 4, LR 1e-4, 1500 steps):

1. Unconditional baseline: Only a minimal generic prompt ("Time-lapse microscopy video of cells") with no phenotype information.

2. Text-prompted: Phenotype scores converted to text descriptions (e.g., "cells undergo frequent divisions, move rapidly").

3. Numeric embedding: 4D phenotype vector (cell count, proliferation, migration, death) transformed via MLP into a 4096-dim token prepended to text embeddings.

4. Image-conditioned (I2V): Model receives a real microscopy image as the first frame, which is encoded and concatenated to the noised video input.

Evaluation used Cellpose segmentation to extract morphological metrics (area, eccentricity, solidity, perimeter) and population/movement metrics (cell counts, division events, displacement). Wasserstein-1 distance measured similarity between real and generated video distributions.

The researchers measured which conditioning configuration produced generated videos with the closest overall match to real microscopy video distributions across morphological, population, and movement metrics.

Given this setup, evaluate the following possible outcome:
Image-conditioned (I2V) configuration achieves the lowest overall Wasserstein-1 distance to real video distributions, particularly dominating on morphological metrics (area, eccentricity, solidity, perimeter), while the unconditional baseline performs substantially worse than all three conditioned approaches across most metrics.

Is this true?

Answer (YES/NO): NO